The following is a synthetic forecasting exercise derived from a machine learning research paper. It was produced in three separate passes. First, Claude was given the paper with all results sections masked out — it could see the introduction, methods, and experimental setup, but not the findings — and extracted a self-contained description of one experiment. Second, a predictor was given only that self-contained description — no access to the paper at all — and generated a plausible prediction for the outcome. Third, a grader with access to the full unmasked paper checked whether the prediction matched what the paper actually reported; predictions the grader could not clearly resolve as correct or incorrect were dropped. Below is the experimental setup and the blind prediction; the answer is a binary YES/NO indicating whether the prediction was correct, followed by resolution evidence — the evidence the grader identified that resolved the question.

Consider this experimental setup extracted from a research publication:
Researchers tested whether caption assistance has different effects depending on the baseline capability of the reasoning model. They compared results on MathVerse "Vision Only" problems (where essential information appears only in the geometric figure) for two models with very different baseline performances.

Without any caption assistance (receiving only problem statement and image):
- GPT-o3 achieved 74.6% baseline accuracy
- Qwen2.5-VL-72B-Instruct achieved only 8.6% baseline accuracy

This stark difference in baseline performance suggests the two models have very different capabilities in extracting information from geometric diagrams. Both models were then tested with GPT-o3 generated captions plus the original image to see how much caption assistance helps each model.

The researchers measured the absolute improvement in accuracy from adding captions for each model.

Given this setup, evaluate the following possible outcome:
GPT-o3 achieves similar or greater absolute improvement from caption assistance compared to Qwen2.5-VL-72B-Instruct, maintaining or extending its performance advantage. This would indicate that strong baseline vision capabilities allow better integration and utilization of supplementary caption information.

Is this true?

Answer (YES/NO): NO